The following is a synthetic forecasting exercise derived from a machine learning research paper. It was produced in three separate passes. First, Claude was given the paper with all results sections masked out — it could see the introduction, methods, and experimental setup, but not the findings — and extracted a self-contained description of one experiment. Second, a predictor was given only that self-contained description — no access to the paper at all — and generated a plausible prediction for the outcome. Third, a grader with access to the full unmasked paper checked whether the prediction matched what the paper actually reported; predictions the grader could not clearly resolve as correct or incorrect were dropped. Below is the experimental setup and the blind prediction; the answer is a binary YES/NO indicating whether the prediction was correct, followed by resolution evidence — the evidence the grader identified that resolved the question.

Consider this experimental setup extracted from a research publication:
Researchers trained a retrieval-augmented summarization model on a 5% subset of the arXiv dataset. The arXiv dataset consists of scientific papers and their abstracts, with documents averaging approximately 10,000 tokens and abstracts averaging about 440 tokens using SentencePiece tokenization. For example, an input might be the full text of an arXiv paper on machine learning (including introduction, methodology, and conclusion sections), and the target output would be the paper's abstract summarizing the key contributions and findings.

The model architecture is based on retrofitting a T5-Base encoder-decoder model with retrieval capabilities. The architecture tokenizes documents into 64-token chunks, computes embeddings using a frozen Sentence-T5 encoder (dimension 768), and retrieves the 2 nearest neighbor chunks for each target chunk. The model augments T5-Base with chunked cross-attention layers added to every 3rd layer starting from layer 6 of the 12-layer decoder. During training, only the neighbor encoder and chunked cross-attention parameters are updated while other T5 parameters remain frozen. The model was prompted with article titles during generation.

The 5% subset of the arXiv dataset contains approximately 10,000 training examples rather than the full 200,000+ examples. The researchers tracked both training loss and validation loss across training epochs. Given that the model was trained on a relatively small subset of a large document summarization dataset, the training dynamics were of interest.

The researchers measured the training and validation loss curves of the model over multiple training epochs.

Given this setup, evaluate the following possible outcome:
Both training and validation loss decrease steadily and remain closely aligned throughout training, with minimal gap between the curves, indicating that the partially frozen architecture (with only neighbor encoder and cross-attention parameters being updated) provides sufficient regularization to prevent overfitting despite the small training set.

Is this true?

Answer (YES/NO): NO